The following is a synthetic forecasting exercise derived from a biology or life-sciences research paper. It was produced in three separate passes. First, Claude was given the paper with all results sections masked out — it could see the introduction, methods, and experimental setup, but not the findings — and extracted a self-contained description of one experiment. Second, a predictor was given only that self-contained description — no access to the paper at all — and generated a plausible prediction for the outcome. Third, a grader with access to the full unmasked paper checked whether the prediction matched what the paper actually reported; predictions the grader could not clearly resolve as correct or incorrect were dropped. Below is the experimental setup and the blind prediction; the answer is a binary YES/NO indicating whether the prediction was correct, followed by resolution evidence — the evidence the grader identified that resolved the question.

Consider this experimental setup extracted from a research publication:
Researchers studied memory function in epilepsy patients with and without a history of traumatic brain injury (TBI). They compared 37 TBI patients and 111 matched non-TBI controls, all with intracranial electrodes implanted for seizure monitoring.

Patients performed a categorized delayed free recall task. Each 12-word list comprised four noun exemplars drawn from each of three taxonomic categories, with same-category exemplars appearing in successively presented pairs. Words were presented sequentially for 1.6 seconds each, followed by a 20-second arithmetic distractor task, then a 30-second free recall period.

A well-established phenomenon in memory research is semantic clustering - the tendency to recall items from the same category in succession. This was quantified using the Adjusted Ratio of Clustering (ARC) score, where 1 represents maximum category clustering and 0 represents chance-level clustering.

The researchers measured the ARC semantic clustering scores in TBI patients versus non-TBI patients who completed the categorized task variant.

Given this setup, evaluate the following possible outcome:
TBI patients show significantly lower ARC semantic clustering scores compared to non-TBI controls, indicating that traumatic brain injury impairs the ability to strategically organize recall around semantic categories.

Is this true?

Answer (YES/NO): NO